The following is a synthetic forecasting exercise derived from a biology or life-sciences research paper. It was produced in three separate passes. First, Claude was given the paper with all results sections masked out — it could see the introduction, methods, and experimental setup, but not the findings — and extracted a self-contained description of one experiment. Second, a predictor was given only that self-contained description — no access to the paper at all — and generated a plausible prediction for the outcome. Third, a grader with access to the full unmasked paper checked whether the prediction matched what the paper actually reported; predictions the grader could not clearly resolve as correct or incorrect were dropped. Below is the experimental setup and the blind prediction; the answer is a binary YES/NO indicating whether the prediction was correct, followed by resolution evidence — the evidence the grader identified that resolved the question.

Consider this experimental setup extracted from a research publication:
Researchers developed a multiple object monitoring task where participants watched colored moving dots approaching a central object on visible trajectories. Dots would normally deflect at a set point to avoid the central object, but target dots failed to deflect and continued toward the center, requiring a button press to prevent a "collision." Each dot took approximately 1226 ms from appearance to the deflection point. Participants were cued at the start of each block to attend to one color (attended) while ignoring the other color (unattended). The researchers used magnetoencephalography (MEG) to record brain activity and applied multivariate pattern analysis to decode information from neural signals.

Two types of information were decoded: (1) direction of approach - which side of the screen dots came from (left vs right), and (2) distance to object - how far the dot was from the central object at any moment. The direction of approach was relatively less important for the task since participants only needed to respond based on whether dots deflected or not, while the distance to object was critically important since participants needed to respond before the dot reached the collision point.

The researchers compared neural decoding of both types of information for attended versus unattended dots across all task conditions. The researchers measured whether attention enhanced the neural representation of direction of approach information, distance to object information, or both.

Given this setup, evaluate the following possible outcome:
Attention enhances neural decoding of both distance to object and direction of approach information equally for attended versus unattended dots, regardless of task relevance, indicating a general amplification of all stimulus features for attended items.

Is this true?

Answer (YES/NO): NO